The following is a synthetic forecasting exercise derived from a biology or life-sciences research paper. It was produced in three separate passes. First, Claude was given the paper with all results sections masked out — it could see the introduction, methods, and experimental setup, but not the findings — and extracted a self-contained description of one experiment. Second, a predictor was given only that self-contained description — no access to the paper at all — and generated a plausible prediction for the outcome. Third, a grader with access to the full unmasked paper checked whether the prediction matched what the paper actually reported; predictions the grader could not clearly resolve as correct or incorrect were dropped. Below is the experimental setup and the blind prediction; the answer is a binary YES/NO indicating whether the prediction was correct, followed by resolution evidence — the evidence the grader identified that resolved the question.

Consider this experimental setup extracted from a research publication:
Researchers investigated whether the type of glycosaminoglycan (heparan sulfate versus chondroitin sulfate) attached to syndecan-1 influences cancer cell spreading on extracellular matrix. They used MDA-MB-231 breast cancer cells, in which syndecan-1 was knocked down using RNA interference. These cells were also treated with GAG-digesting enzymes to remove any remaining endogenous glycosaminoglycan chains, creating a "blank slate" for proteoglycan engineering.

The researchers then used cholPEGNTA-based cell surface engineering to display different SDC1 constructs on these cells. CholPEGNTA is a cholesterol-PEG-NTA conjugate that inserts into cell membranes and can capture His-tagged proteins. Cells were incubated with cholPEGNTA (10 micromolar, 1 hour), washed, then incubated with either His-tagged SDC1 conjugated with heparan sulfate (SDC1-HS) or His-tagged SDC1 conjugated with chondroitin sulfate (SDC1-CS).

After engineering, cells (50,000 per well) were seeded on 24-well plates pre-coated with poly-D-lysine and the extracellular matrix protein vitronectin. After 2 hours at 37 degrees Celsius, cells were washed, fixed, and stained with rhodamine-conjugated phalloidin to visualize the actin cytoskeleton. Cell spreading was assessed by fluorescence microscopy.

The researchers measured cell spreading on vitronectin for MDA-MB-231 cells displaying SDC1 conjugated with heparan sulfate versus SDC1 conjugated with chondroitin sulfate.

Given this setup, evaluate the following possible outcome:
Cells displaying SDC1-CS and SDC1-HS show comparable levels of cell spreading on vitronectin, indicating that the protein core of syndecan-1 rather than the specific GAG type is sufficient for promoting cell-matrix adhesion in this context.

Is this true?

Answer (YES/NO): NO